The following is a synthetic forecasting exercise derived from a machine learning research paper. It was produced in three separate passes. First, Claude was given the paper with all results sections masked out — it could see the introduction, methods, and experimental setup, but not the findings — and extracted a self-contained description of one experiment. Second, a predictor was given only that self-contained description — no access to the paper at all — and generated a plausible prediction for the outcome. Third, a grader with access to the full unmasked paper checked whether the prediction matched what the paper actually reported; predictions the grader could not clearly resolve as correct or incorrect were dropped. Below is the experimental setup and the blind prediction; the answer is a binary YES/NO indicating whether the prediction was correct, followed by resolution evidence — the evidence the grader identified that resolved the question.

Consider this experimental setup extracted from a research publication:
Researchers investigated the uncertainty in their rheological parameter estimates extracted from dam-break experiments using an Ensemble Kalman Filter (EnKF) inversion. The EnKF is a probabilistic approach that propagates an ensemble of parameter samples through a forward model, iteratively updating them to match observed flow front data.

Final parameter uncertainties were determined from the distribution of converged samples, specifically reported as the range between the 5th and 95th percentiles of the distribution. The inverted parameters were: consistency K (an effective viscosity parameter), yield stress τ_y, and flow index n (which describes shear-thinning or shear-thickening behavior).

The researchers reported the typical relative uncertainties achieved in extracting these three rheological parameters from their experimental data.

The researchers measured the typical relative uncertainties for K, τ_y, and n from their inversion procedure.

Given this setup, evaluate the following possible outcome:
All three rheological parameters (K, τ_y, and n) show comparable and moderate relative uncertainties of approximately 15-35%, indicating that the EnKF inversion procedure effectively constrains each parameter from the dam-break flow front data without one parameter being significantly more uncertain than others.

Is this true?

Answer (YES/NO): NO